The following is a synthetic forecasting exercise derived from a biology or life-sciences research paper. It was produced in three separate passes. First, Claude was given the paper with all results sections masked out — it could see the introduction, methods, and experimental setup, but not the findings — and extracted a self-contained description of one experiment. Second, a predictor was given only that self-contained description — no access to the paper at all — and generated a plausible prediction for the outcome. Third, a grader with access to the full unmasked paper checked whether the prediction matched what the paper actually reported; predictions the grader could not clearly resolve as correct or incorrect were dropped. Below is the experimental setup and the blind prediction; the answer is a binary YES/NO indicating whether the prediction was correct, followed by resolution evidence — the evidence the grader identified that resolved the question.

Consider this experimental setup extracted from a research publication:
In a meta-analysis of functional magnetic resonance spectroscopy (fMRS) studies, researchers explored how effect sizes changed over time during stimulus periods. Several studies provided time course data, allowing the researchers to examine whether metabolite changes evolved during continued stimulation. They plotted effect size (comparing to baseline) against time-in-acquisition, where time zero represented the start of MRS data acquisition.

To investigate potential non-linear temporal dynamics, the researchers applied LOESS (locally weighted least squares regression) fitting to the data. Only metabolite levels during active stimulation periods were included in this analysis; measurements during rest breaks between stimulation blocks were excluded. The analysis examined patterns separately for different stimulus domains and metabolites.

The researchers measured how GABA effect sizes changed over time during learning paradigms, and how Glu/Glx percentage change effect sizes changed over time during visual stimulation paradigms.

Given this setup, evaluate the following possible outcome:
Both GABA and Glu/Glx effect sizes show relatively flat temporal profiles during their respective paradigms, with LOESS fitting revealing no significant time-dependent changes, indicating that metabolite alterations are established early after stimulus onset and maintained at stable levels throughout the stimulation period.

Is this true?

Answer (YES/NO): NO